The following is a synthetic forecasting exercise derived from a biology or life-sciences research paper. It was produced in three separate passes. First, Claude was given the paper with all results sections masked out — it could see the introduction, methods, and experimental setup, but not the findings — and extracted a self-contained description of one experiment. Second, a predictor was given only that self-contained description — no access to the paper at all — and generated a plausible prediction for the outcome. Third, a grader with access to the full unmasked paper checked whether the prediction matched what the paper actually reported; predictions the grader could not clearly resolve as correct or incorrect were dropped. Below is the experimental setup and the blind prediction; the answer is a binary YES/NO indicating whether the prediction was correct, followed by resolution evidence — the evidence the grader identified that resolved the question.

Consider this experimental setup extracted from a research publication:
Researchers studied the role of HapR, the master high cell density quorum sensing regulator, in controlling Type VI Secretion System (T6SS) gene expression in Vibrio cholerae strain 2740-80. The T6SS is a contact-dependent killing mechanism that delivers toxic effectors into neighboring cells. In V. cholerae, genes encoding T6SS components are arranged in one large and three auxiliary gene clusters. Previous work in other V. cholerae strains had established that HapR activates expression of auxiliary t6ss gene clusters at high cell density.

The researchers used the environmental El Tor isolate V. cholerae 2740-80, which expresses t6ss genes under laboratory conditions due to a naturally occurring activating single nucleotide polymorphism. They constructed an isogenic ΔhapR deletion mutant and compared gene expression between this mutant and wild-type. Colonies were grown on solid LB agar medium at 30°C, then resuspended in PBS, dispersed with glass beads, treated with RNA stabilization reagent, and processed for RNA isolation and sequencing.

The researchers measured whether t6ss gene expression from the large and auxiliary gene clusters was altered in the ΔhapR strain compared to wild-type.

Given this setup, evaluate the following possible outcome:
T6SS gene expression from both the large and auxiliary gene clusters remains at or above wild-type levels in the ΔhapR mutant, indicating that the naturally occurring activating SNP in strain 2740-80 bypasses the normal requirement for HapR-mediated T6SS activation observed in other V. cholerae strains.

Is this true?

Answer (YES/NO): YES